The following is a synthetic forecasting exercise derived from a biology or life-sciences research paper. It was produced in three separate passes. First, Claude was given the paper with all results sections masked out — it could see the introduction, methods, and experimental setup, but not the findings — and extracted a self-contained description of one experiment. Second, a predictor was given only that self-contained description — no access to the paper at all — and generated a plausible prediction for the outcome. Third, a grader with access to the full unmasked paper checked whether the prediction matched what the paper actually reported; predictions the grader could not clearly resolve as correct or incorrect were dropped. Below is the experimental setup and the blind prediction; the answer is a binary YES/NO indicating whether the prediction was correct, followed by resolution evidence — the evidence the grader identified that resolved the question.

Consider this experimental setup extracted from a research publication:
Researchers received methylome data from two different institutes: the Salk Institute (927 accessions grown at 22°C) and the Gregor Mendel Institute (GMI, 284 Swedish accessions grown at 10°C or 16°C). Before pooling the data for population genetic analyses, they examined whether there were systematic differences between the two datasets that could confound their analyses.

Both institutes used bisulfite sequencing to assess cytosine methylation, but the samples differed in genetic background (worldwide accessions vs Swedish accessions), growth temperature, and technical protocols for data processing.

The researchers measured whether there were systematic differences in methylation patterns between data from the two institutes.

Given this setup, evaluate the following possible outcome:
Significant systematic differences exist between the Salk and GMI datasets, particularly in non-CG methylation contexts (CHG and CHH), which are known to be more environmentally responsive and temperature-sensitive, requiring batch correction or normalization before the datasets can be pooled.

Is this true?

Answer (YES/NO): NO